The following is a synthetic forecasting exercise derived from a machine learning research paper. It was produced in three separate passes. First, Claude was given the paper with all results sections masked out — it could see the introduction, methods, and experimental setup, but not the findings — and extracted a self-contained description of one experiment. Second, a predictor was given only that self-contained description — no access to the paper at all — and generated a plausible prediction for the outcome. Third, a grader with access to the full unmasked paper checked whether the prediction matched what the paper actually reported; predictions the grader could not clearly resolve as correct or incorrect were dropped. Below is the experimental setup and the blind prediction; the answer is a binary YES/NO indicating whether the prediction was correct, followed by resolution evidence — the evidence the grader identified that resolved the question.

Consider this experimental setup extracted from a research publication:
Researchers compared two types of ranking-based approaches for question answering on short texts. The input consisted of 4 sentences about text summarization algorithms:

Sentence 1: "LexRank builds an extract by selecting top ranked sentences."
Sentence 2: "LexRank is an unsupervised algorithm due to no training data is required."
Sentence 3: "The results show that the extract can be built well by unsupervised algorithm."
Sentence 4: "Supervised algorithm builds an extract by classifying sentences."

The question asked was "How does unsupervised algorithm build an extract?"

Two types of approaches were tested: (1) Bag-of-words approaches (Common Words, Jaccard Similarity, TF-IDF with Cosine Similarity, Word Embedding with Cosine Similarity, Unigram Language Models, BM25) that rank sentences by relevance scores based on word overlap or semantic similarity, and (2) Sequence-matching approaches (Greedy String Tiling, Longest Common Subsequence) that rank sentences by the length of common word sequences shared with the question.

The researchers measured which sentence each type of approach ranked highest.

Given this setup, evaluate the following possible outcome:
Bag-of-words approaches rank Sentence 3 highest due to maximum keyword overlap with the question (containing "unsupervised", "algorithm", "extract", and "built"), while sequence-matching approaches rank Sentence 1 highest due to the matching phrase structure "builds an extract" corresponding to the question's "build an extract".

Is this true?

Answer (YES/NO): NO